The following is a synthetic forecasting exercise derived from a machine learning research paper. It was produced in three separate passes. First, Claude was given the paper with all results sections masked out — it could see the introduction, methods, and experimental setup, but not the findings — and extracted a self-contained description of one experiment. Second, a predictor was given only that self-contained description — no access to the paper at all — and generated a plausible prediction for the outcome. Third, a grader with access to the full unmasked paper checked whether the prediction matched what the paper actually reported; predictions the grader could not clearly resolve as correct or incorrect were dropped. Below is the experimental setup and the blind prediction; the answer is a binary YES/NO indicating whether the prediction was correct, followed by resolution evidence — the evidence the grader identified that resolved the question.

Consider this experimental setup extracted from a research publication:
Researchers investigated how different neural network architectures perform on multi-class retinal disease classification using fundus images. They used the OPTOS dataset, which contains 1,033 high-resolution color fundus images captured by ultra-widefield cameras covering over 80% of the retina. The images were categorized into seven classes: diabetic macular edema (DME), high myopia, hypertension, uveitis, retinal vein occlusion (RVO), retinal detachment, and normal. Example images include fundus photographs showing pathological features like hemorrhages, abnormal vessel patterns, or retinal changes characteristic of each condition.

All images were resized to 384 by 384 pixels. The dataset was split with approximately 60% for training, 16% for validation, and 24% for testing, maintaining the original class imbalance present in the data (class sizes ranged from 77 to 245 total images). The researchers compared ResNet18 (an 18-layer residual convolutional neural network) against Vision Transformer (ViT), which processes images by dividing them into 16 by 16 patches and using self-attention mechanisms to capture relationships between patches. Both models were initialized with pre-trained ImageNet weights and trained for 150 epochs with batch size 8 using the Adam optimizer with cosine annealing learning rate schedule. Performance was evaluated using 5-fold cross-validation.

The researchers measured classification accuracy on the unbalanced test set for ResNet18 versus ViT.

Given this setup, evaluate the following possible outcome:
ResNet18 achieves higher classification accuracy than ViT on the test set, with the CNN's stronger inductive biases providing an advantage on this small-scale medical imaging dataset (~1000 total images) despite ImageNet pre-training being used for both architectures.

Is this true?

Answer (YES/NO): NO